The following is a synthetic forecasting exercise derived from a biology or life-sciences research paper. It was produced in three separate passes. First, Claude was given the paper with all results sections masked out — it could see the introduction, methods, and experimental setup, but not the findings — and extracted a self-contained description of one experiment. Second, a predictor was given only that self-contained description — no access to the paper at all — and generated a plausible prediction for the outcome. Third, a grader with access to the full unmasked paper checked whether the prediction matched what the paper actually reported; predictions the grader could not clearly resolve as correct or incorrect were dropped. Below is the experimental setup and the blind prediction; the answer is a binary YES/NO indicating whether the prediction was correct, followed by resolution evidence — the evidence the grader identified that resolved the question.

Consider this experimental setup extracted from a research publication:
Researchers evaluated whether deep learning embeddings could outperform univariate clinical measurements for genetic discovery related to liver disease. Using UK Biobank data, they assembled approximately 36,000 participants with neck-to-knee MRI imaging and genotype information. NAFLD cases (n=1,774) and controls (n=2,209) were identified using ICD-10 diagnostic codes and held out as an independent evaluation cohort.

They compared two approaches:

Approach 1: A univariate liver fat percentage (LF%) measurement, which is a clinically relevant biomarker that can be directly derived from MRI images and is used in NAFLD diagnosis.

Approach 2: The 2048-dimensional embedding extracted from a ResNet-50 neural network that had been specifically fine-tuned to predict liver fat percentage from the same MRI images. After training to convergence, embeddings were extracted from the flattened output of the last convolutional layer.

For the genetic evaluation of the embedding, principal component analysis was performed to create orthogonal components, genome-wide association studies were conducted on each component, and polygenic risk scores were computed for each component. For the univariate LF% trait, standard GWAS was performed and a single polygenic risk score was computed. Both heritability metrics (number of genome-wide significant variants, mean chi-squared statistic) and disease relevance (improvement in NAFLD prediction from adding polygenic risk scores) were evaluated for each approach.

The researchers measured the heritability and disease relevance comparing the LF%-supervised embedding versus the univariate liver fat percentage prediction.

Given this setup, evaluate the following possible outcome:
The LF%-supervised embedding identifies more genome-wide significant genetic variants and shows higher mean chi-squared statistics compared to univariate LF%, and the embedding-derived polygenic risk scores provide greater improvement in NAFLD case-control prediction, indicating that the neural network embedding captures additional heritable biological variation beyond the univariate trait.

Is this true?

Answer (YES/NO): YES